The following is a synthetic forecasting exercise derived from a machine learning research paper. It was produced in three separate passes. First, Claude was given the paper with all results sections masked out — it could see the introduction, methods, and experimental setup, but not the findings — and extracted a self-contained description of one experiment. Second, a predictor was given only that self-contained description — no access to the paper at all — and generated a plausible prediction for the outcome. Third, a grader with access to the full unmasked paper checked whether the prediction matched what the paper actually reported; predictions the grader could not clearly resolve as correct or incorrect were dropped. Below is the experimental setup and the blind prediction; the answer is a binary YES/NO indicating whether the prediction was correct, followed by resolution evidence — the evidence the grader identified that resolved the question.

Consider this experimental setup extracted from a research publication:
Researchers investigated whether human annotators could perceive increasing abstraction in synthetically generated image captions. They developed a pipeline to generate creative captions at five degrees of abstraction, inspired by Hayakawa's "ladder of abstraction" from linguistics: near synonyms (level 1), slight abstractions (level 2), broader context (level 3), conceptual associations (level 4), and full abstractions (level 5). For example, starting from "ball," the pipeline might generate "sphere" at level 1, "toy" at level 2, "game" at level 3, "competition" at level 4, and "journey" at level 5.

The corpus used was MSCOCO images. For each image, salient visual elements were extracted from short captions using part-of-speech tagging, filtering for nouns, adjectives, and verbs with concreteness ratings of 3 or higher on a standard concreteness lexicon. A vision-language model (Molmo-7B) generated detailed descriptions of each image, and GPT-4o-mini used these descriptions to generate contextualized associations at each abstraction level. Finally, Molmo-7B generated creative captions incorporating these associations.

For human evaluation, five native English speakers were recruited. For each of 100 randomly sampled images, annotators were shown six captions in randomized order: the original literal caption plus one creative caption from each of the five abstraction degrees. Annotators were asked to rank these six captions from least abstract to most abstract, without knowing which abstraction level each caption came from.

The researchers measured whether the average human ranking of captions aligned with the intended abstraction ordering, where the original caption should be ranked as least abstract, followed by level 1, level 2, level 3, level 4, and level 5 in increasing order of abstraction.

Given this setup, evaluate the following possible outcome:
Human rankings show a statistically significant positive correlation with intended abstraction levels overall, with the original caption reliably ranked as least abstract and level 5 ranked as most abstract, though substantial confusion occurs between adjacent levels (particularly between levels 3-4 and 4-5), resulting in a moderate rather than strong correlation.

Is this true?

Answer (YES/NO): NO